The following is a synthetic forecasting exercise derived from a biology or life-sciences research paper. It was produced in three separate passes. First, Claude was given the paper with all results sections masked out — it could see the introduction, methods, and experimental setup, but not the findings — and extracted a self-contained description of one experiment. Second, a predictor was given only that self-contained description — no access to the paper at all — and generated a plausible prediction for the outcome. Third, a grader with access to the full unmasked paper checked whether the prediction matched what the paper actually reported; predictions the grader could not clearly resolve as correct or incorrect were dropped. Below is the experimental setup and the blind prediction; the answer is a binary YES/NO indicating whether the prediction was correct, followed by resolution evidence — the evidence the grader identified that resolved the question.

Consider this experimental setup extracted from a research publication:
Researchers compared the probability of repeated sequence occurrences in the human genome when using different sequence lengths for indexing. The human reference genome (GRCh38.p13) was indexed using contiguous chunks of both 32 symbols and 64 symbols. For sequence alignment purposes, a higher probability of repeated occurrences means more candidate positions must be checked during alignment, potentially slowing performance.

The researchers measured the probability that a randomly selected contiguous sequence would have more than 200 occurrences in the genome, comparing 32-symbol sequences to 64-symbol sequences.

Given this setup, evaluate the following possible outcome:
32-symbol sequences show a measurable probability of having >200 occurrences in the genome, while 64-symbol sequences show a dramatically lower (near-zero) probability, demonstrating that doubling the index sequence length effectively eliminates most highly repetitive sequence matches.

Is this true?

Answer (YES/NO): NO